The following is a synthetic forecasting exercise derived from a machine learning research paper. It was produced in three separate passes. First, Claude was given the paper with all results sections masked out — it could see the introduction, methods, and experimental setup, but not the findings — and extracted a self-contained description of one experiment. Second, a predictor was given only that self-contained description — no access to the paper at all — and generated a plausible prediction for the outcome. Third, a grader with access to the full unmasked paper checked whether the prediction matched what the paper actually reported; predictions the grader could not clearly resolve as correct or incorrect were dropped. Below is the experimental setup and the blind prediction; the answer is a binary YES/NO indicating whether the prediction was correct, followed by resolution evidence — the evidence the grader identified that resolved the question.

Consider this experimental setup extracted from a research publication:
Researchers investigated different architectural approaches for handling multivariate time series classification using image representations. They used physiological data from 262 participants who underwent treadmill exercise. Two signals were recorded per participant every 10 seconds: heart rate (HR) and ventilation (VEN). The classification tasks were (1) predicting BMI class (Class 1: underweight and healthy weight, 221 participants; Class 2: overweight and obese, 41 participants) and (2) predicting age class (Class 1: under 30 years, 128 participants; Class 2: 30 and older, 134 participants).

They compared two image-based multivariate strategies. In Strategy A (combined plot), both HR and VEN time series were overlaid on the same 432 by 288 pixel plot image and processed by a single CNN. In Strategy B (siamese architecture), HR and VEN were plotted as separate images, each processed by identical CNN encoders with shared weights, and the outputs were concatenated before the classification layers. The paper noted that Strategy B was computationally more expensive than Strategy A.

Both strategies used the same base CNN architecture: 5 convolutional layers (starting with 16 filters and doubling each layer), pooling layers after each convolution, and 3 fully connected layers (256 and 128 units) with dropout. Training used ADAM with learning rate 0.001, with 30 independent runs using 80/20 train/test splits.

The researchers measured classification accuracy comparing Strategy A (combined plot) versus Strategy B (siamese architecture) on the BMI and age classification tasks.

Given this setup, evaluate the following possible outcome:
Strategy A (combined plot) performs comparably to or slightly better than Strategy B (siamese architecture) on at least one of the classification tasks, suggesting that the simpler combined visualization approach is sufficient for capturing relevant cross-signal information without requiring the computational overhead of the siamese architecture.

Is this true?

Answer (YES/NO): YES